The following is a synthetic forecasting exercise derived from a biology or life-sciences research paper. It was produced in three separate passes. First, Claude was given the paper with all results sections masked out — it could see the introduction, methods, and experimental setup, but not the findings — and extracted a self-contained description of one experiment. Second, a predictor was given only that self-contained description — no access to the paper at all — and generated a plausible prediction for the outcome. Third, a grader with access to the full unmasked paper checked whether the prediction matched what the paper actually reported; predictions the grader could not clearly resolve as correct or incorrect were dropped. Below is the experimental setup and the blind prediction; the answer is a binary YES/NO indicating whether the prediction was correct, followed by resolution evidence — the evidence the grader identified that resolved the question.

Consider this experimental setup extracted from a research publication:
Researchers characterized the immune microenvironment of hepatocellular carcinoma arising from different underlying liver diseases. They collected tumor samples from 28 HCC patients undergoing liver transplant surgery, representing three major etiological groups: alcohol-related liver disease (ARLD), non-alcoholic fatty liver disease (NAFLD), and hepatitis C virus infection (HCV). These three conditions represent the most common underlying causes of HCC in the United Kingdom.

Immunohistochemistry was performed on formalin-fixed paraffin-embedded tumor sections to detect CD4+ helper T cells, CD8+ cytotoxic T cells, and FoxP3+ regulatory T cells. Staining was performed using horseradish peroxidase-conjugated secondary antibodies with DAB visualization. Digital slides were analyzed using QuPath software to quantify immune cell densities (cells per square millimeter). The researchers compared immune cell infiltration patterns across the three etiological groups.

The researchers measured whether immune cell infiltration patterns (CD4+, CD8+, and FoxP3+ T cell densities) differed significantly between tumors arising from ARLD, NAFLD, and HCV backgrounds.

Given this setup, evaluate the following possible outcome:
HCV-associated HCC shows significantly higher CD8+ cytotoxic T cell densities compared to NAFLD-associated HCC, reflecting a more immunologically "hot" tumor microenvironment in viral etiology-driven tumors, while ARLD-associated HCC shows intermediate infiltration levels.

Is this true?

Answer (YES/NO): YES